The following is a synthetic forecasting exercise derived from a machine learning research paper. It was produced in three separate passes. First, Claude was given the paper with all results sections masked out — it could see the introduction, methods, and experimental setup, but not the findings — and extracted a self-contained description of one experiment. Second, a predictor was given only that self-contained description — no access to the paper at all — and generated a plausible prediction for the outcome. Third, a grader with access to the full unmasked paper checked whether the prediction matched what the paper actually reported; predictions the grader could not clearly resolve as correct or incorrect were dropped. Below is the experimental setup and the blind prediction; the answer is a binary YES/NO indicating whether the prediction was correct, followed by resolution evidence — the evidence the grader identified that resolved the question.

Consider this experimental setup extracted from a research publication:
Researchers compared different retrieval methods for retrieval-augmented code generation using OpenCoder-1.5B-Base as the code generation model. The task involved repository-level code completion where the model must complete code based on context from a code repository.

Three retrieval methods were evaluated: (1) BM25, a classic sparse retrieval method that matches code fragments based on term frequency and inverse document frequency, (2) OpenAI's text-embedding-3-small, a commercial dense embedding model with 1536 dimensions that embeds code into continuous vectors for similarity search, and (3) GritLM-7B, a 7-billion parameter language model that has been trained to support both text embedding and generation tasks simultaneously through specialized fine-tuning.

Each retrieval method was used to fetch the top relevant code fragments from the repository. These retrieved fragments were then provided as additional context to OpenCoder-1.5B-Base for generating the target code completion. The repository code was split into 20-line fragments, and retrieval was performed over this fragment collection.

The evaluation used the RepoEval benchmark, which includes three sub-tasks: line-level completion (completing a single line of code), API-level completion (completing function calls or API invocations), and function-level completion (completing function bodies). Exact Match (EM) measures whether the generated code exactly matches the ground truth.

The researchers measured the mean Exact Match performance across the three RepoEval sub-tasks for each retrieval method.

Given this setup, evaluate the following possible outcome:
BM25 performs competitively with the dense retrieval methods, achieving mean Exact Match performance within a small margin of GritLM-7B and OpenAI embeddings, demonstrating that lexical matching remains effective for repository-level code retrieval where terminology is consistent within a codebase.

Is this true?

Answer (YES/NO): NO